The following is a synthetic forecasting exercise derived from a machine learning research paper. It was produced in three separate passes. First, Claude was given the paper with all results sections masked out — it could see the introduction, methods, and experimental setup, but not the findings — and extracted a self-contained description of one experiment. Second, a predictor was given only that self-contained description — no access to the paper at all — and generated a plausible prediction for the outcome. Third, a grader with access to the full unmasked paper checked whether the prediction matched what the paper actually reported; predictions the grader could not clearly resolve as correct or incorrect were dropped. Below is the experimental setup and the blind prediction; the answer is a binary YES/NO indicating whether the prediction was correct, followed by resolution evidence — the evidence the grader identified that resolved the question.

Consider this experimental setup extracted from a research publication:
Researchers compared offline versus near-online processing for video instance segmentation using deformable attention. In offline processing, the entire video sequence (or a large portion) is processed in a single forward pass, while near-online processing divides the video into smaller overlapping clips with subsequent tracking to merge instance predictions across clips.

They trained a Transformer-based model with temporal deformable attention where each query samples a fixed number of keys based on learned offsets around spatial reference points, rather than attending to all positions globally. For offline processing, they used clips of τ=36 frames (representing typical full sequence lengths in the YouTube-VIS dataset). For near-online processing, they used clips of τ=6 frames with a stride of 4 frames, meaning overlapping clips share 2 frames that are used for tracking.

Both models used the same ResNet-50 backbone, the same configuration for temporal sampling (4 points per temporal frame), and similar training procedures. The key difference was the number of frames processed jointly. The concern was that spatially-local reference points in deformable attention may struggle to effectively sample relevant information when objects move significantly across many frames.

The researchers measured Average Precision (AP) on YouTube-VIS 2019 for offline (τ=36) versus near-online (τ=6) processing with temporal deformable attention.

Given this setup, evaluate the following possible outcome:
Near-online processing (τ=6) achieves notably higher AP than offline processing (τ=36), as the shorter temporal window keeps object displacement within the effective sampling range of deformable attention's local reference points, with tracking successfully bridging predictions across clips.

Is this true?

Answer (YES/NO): NO